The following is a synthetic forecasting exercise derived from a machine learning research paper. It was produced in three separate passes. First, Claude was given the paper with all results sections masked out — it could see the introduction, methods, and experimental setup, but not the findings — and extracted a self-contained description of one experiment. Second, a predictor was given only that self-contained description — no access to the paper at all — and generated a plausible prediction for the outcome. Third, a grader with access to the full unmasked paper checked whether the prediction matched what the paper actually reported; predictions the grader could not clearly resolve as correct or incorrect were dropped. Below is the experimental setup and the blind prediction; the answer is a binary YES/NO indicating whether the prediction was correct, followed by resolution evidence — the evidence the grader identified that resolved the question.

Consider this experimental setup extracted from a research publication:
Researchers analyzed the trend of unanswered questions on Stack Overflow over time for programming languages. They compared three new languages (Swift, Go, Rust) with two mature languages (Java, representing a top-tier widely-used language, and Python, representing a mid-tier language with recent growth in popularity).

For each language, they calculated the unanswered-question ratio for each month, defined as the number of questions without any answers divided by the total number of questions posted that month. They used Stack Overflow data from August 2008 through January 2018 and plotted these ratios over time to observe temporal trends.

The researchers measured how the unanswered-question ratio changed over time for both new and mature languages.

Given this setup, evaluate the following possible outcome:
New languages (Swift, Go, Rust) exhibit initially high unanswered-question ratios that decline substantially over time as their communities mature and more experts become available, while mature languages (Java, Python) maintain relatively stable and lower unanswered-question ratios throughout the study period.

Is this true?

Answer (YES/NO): NO